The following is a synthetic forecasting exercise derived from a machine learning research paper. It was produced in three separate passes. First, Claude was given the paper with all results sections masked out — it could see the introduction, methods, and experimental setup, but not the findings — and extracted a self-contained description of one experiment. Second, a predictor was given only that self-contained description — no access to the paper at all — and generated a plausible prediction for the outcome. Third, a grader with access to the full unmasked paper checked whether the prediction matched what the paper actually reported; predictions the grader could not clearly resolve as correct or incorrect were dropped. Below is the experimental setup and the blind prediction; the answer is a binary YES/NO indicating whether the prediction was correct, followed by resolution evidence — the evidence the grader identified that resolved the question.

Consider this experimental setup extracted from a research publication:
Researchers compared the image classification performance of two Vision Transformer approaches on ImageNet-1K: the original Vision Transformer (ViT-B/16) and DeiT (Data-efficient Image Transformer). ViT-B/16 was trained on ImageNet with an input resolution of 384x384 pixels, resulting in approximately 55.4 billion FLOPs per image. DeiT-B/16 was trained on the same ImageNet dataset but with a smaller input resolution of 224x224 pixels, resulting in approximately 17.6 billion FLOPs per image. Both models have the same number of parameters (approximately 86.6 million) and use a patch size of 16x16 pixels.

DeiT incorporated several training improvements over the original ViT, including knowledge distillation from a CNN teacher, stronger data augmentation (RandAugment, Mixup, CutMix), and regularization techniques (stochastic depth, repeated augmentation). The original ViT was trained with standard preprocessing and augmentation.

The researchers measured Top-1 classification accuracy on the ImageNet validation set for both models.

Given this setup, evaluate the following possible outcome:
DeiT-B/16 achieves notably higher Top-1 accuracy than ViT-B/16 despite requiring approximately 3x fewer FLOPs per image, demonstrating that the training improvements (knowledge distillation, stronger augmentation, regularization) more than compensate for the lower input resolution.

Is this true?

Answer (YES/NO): YES